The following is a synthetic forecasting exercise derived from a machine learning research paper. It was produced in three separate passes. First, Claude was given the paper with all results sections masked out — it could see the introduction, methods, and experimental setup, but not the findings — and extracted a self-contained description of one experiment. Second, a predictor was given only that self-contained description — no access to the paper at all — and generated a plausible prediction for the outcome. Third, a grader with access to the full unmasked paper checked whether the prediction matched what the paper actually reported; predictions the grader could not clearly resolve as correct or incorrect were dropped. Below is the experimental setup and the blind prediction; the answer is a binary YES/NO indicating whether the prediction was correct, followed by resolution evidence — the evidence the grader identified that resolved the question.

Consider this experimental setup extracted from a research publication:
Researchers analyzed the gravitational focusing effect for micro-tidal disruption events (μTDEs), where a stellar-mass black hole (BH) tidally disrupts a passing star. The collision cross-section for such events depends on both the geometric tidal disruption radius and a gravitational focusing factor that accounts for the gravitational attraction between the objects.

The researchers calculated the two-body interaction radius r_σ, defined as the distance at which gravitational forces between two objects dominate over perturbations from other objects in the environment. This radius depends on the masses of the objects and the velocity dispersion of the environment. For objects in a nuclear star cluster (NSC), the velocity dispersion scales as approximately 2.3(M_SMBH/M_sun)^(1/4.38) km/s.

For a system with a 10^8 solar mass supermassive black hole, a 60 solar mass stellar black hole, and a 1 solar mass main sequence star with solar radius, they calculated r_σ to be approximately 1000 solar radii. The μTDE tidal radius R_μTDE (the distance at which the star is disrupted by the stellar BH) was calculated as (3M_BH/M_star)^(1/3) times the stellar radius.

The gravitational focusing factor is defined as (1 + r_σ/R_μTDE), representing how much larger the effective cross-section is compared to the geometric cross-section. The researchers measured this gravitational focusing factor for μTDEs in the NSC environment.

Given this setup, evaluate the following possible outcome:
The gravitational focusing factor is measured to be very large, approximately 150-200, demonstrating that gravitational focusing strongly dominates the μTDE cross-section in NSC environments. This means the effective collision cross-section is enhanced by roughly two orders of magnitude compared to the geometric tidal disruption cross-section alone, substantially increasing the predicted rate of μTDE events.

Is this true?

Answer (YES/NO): YES